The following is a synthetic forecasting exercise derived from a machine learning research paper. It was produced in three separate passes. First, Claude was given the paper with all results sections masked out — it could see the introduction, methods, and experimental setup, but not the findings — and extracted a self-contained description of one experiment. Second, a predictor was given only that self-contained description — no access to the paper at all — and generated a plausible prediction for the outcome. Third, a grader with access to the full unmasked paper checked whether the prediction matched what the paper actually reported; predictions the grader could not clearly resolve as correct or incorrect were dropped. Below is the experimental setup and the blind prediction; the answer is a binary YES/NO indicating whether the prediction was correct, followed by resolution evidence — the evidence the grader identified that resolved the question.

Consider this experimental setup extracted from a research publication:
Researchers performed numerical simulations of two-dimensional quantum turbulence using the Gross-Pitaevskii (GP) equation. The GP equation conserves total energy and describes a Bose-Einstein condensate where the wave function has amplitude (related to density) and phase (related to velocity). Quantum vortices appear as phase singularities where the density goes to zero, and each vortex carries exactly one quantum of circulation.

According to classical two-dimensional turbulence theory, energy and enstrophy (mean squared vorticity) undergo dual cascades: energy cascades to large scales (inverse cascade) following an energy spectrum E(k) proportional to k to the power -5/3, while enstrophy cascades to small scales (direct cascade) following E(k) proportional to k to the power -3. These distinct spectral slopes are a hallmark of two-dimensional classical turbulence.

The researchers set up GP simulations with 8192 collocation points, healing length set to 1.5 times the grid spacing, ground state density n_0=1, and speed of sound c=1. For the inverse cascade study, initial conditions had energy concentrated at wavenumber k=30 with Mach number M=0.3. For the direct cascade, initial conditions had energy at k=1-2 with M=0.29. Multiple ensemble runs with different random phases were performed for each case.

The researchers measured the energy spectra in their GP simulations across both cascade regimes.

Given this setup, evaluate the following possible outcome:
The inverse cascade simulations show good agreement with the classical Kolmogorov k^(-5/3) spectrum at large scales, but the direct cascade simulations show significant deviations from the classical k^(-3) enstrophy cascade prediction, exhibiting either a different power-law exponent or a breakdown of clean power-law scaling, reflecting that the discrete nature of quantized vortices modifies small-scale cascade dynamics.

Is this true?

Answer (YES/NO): NO